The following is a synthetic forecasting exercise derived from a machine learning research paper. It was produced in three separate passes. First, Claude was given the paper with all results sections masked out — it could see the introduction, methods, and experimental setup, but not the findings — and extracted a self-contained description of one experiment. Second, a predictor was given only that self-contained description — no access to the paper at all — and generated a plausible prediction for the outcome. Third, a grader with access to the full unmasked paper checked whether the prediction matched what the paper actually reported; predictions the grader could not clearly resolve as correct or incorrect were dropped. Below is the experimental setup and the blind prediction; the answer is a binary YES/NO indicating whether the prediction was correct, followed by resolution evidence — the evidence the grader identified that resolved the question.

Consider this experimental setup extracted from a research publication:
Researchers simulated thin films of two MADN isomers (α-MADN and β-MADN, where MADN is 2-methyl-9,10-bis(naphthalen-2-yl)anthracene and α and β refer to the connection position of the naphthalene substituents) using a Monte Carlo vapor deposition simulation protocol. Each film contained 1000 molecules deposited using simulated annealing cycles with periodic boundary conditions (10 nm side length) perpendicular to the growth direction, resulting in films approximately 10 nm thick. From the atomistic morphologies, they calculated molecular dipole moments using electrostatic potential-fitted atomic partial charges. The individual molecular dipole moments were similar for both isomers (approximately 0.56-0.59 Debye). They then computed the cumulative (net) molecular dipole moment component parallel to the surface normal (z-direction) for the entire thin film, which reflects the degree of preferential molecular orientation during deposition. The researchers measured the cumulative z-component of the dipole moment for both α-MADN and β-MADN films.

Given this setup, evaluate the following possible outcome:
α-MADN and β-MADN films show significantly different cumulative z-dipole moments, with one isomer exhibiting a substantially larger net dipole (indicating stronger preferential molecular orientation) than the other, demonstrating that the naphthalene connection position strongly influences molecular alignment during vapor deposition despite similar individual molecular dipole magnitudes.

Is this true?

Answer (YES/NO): YES